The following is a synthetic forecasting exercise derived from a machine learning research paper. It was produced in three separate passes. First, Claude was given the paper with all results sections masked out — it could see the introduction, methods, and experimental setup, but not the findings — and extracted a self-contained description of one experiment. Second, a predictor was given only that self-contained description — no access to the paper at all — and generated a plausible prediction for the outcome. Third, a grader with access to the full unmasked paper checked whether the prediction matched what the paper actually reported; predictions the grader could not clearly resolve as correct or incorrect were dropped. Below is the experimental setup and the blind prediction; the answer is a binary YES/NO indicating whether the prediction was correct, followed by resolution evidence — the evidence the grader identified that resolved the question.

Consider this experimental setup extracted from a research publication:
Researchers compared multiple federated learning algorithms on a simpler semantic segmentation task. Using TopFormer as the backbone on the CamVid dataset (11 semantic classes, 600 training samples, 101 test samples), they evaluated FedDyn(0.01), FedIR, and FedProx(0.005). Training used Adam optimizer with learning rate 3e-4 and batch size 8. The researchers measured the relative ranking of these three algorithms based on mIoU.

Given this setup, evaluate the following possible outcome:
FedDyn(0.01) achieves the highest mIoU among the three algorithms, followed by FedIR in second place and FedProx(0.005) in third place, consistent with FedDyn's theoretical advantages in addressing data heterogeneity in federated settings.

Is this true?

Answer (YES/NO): NO